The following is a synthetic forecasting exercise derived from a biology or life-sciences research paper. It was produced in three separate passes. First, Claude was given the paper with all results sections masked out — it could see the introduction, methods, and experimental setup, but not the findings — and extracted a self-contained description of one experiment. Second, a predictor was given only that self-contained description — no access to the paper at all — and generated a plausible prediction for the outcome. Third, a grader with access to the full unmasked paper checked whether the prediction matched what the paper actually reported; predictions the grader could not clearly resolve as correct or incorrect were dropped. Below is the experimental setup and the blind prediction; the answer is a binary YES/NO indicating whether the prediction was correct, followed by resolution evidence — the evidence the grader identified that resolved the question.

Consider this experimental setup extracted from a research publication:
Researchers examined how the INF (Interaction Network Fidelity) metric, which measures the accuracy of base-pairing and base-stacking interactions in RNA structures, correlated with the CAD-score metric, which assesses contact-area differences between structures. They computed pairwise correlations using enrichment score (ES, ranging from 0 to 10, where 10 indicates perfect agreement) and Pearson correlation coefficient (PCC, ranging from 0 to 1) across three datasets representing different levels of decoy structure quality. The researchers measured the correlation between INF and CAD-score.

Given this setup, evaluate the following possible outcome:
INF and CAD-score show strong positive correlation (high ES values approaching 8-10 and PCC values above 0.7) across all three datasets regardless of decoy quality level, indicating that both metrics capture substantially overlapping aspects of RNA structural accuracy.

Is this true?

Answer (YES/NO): NO